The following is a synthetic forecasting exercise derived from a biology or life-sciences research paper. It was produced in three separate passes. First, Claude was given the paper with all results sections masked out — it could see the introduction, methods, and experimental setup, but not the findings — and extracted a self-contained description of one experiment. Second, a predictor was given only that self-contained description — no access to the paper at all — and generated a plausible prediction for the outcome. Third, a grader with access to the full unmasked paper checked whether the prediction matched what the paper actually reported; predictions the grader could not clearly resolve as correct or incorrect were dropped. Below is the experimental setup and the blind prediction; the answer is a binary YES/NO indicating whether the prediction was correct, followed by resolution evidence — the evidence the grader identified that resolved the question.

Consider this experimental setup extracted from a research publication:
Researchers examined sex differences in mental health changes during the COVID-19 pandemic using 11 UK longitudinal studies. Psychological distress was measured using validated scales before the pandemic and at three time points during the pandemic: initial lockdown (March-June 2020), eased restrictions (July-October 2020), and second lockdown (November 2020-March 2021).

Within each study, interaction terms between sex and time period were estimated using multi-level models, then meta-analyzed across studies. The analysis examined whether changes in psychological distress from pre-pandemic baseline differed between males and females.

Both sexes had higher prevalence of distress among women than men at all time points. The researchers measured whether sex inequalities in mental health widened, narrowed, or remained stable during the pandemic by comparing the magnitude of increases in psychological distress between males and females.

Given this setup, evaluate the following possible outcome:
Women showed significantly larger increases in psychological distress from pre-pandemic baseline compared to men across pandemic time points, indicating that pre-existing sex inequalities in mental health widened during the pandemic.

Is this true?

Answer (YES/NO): YES